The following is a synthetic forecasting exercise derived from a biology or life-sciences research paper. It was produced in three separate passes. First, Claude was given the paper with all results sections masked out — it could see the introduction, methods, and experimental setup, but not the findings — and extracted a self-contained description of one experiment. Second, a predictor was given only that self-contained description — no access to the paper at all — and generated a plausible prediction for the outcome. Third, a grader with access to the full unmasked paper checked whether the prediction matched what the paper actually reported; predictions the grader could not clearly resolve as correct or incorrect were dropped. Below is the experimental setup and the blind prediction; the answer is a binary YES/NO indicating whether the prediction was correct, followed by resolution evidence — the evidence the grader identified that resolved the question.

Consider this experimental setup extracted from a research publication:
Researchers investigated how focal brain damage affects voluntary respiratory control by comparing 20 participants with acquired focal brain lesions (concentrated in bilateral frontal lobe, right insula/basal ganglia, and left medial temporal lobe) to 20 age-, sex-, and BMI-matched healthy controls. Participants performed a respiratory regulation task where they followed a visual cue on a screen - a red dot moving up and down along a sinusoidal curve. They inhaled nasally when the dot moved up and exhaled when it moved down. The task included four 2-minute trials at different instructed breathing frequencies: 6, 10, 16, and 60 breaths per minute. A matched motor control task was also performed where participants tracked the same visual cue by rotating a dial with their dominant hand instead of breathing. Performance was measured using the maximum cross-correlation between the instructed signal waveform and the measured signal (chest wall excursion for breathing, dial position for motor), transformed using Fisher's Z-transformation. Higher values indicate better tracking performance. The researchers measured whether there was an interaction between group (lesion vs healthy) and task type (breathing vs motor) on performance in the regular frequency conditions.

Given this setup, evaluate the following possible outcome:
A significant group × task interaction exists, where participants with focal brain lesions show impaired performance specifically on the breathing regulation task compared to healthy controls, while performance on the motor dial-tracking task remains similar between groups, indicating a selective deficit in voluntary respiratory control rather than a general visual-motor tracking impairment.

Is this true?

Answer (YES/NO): NO